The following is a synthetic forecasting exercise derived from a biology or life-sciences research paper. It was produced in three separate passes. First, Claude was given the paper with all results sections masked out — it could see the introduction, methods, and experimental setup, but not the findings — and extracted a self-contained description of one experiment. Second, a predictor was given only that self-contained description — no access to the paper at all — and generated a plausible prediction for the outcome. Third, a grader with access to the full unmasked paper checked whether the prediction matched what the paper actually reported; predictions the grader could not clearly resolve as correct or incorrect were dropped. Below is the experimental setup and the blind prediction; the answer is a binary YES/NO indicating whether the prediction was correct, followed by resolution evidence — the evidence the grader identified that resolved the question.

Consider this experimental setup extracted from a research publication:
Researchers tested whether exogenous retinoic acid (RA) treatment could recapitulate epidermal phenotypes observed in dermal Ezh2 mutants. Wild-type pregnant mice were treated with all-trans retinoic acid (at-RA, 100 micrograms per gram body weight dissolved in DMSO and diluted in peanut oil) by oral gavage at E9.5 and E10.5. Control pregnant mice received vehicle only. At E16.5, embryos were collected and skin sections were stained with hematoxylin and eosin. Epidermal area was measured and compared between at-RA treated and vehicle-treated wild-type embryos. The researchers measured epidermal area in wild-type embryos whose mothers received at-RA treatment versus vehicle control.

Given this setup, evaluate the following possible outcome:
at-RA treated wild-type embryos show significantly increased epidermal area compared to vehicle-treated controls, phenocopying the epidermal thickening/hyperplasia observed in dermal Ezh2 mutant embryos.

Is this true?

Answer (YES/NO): YES